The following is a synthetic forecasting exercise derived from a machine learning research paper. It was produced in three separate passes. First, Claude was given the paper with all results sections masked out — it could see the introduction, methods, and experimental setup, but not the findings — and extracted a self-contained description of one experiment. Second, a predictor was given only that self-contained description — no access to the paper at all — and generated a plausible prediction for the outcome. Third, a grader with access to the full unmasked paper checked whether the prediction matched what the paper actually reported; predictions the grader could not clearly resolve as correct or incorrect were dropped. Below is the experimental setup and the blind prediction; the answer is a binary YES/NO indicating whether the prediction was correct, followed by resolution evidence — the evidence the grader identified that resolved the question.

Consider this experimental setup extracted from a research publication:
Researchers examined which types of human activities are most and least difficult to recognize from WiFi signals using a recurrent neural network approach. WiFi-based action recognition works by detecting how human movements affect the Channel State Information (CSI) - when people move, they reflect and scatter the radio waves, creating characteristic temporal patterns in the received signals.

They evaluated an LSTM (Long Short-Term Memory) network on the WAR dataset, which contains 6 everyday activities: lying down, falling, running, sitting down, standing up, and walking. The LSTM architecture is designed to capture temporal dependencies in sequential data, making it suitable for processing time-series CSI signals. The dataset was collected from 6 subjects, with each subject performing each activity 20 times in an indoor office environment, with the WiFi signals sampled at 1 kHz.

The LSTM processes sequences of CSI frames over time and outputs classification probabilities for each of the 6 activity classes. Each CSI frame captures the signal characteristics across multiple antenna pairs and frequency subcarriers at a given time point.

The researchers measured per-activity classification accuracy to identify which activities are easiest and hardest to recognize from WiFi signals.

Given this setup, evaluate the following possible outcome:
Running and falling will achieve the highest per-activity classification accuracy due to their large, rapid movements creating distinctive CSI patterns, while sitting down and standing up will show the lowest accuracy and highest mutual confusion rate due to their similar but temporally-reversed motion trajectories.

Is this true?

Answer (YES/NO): NO